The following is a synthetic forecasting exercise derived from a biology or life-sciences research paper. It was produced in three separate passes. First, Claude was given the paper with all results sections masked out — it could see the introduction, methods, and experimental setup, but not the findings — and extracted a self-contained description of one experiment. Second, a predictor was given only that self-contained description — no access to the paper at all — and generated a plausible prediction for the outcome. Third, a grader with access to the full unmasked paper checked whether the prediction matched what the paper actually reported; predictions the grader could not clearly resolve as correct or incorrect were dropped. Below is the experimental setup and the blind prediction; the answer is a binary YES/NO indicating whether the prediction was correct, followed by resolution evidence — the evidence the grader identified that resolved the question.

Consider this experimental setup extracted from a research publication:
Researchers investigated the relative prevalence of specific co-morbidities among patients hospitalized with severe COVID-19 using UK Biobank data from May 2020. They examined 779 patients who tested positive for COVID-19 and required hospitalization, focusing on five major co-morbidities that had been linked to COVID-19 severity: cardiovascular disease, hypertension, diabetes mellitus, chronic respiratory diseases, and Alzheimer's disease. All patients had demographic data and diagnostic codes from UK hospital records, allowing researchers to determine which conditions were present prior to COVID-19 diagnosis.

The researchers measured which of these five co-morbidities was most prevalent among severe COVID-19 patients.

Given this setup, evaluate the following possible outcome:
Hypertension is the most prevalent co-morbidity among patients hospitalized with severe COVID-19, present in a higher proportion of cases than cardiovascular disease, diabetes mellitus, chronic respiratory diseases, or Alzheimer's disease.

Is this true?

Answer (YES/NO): YES